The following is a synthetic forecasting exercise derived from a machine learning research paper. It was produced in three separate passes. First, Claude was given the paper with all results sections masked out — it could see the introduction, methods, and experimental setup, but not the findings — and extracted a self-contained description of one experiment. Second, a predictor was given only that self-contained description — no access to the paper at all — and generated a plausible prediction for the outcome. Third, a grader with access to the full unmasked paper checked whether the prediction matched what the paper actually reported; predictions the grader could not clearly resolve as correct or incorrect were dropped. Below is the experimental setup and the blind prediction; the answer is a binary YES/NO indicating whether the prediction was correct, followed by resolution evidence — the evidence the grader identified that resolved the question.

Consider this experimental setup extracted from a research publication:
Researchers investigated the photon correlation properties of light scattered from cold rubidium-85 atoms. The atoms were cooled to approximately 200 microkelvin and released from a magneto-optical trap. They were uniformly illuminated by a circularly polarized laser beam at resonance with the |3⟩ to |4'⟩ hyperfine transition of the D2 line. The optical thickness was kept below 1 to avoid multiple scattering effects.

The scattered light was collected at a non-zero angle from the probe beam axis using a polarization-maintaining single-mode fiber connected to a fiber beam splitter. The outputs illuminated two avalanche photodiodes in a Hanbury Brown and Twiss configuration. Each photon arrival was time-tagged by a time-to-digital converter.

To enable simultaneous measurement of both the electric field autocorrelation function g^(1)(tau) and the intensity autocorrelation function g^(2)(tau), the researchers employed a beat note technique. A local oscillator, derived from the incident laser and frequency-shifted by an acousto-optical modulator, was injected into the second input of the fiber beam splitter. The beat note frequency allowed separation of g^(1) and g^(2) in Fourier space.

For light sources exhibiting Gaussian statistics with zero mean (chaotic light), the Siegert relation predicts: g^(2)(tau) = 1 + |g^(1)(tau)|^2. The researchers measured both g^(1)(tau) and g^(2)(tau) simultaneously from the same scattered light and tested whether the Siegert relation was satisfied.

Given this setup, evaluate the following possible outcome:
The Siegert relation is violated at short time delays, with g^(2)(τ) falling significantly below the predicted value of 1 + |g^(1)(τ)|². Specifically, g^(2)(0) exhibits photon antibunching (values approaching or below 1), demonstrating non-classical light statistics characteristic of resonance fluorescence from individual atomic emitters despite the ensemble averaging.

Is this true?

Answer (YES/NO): NO